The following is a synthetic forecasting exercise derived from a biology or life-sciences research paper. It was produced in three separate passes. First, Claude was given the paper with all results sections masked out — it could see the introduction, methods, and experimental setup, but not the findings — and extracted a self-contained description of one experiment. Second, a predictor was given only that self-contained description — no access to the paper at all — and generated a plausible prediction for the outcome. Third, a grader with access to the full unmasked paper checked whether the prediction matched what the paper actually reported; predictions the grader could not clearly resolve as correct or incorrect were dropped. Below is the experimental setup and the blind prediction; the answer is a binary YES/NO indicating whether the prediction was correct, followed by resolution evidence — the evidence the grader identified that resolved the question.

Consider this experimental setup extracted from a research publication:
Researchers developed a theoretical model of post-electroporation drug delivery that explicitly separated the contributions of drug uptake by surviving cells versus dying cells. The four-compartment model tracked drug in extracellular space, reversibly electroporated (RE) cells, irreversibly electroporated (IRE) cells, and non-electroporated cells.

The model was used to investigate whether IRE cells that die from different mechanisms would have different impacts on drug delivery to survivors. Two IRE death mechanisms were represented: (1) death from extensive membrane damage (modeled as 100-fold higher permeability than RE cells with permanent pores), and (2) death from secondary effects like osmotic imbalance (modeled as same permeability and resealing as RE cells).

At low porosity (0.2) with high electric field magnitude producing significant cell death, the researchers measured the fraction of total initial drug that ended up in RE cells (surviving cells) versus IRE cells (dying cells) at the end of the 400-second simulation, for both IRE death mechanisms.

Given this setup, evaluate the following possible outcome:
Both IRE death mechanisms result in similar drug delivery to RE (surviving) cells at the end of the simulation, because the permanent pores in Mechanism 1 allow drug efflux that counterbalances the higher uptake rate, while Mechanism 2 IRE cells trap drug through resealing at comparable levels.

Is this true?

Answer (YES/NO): NO